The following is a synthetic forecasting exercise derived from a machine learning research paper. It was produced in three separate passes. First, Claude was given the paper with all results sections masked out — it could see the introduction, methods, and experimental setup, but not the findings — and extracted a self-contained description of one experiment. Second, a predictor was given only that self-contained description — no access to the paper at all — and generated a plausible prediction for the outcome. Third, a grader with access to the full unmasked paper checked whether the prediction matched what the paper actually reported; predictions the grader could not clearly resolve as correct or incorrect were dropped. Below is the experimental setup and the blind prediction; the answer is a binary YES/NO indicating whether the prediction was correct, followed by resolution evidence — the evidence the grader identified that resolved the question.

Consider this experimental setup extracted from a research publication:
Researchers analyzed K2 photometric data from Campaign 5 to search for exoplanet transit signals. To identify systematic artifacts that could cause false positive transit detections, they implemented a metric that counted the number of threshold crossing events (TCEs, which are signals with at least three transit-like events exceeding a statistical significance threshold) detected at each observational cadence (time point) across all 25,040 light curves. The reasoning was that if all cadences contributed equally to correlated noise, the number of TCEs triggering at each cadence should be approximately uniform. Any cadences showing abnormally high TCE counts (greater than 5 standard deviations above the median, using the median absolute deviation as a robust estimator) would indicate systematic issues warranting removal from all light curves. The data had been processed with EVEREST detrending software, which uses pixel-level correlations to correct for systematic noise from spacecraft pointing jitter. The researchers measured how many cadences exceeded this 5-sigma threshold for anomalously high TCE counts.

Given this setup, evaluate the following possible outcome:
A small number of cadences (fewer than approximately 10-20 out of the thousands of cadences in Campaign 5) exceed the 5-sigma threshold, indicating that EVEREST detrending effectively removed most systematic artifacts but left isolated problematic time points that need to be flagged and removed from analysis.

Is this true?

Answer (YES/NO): NO